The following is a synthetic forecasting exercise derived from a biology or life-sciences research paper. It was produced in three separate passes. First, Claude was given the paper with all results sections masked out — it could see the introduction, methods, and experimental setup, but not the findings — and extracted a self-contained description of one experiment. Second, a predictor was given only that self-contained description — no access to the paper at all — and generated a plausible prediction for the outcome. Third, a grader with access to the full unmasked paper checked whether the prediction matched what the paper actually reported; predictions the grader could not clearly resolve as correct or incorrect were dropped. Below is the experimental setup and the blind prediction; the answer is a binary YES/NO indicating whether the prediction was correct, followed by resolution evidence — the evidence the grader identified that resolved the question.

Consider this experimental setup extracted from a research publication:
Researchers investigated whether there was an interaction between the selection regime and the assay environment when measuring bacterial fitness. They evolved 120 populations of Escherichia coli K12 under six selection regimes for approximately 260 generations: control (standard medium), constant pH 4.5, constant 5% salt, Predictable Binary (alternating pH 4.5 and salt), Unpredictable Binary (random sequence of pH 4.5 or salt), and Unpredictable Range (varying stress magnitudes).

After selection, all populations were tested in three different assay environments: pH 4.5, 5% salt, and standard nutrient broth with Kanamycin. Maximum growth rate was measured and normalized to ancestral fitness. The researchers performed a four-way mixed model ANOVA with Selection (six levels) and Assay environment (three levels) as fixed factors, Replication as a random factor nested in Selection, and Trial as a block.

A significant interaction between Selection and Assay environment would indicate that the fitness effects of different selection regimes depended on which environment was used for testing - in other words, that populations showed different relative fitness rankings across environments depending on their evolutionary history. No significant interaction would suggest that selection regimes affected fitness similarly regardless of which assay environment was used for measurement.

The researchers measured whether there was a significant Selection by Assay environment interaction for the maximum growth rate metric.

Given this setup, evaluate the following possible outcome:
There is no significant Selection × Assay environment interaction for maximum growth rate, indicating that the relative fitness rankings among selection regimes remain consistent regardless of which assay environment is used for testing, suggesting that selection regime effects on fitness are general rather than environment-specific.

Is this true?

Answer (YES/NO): NO